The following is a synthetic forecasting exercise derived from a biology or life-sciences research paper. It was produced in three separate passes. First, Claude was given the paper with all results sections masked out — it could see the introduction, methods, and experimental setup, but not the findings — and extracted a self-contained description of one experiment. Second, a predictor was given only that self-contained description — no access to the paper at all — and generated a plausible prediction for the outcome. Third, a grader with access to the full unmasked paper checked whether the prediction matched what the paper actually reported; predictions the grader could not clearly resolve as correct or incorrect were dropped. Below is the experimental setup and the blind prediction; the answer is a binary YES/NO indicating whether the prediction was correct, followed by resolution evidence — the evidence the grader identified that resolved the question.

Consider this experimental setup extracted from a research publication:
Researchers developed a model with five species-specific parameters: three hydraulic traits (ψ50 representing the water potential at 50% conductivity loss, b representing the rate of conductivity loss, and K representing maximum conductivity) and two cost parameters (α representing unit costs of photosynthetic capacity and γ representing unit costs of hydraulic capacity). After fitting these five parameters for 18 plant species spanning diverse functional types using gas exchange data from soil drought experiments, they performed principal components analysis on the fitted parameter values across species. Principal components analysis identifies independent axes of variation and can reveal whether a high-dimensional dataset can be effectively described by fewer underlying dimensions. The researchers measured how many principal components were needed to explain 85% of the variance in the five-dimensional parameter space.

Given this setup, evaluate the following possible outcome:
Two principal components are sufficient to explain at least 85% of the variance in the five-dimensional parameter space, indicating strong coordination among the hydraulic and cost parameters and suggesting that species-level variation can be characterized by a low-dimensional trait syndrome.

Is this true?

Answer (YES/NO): NO